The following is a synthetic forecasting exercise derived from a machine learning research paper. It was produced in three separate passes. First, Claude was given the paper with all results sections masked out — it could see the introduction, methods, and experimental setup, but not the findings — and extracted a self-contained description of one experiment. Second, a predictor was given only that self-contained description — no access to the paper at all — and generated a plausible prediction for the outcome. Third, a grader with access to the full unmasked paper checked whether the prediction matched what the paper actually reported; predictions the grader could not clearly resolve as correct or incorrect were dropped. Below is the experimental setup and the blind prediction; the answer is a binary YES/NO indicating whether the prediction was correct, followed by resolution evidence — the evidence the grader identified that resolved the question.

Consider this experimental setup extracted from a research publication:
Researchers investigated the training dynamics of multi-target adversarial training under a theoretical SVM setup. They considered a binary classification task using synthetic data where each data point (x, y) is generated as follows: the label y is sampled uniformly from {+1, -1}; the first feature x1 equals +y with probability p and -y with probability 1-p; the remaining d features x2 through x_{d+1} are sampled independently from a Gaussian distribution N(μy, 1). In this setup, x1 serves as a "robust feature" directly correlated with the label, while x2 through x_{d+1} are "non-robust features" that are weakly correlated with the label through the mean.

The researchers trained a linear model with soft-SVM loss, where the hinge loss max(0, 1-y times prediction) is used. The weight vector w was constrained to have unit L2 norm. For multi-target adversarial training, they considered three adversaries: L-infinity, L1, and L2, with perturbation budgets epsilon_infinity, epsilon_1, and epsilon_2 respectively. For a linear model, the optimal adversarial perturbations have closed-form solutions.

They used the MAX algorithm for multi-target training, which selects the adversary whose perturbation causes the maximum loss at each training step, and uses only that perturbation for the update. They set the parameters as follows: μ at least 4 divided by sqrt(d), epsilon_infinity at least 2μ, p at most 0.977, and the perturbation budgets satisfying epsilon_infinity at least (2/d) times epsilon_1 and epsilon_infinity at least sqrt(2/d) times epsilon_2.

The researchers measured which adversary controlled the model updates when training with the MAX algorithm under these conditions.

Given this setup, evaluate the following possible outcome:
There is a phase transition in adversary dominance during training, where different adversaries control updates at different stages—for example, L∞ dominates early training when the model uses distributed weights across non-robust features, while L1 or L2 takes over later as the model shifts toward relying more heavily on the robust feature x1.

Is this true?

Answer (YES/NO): NO